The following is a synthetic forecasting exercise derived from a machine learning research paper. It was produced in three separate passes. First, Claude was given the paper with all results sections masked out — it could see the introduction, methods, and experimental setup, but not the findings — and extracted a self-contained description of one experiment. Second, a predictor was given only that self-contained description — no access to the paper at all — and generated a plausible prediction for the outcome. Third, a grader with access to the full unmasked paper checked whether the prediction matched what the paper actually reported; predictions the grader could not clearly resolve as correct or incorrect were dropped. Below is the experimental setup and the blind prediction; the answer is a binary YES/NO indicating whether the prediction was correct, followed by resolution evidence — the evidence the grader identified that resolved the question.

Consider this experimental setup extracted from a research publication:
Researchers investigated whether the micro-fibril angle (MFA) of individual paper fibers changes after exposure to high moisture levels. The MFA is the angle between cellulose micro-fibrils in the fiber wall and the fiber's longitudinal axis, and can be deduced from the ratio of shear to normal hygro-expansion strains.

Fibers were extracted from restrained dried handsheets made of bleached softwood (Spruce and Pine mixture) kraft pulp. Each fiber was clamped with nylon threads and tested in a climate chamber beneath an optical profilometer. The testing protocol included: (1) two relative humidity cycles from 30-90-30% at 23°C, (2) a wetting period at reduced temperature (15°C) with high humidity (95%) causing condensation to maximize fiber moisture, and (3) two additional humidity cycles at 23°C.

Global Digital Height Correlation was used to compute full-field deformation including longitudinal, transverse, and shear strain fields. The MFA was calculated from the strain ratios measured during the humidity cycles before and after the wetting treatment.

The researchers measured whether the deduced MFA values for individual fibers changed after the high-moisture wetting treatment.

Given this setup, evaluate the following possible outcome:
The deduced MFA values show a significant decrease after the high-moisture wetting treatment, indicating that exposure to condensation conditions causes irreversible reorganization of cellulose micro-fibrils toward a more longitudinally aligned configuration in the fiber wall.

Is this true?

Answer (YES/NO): NO